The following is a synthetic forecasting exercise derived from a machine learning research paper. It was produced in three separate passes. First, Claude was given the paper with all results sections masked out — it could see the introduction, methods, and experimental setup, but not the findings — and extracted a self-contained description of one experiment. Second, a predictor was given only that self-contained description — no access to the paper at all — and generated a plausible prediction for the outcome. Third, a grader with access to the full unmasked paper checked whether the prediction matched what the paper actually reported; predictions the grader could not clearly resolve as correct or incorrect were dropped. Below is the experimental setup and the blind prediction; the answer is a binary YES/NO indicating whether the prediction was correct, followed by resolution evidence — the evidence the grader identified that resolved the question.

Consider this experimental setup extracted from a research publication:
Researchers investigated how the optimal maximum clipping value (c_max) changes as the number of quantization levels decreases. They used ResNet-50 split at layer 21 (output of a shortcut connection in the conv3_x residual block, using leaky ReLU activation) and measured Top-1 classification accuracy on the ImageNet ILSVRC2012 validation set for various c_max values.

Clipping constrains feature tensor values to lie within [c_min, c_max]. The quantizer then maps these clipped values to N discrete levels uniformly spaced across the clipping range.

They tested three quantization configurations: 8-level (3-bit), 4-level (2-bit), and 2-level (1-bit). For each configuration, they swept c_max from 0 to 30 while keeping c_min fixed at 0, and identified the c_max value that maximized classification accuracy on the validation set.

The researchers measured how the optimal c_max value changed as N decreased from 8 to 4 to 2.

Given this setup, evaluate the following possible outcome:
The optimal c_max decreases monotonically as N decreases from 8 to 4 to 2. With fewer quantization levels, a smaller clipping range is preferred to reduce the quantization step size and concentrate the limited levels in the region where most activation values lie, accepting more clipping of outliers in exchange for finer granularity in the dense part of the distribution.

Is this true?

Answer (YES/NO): YES